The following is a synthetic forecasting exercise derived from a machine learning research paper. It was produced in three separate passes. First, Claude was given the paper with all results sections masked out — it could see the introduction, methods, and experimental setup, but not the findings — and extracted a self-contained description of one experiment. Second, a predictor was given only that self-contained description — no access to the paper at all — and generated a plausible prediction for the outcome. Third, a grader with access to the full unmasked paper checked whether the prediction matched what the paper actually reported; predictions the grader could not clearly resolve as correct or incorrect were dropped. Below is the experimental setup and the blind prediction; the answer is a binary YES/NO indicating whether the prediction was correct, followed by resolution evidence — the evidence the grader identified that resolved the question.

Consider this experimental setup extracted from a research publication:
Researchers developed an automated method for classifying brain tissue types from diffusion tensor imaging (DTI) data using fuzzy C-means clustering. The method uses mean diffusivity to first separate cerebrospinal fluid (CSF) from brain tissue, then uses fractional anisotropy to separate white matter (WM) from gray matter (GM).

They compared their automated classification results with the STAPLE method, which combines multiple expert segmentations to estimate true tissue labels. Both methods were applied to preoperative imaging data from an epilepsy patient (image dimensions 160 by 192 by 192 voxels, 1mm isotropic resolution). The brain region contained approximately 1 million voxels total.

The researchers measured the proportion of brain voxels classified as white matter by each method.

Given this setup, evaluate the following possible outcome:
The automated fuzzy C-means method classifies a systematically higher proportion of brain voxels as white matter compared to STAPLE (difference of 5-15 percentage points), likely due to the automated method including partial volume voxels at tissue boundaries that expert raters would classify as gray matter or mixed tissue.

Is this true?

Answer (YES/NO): NO